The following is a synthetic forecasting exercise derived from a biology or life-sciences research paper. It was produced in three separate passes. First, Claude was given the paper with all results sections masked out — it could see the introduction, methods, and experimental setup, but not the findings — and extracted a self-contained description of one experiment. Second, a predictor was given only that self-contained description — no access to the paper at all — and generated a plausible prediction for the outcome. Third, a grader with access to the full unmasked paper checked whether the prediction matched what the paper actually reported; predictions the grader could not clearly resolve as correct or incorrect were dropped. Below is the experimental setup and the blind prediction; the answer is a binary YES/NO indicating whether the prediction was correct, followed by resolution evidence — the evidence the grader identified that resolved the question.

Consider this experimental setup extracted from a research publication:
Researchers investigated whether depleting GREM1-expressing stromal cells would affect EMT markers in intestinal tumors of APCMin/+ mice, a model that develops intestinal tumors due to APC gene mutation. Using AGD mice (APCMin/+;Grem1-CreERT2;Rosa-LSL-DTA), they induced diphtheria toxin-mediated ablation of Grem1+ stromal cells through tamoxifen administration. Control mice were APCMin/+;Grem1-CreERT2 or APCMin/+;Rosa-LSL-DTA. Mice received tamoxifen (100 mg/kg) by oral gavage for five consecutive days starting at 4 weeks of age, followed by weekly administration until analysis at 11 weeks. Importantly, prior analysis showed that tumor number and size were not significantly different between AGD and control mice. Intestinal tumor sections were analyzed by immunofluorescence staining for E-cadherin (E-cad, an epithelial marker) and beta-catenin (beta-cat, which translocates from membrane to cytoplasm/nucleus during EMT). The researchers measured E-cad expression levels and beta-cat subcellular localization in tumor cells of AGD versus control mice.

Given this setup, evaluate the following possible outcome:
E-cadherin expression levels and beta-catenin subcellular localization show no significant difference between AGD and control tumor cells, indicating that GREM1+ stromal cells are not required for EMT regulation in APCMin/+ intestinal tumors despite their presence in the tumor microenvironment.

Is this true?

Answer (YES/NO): NO